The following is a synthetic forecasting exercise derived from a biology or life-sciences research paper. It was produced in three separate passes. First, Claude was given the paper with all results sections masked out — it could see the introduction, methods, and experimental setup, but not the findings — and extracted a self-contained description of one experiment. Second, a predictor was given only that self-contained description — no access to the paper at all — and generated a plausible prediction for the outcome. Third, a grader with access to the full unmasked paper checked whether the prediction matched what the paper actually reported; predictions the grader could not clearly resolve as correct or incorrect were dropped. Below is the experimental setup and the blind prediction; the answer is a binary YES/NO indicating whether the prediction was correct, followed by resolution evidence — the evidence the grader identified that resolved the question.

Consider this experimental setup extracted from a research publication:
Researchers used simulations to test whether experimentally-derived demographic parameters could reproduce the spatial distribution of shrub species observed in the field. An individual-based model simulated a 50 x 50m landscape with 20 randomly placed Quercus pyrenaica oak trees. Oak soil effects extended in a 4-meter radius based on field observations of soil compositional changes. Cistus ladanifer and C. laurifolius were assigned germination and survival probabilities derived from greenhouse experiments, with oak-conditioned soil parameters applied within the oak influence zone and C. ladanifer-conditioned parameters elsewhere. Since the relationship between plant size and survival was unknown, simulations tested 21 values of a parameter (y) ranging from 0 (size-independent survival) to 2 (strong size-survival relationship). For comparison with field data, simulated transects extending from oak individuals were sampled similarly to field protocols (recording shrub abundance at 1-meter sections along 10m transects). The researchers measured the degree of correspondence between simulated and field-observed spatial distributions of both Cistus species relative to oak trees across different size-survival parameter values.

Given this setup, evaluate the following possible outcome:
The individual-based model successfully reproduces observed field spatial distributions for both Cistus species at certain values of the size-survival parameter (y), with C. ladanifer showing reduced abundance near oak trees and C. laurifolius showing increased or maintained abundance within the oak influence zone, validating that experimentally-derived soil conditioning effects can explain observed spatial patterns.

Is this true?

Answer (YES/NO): YES